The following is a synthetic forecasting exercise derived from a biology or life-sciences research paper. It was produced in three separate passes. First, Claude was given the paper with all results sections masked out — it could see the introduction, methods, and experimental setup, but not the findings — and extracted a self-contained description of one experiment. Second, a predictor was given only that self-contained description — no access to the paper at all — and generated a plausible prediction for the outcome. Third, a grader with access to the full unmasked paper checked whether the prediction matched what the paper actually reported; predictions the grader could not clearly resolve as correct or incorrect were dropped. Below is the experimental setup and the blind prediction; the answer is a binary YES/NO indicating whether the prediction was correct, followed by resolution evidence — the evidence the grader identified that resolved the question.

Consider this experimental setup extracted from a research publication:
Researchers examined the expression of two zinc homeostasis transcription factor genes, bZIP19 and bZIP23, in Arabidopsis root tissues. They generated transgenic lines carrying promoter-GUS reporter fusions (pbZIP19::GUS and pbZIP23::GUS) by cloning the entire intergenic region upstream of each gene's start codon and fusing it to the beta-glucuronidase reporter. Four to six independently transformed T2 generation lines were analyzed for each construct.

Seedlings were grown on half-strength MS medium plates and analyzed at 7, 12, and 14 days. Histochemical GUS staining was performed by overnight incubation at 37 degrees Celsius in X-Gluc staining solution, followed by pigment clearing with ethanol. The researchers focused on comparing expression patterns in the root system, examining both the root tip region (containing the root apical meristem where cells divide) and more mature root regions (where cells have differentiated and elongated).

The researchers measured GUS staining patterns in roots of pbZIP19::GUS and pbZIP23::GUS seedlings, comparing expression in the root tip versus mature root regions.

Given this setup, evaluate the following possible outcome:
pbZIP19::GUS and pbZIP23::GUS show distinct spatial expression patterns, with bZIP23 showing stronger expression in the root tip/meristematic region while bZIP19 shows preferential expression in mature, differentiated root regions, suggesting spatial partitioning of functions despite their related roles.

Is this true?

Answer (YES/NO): YES